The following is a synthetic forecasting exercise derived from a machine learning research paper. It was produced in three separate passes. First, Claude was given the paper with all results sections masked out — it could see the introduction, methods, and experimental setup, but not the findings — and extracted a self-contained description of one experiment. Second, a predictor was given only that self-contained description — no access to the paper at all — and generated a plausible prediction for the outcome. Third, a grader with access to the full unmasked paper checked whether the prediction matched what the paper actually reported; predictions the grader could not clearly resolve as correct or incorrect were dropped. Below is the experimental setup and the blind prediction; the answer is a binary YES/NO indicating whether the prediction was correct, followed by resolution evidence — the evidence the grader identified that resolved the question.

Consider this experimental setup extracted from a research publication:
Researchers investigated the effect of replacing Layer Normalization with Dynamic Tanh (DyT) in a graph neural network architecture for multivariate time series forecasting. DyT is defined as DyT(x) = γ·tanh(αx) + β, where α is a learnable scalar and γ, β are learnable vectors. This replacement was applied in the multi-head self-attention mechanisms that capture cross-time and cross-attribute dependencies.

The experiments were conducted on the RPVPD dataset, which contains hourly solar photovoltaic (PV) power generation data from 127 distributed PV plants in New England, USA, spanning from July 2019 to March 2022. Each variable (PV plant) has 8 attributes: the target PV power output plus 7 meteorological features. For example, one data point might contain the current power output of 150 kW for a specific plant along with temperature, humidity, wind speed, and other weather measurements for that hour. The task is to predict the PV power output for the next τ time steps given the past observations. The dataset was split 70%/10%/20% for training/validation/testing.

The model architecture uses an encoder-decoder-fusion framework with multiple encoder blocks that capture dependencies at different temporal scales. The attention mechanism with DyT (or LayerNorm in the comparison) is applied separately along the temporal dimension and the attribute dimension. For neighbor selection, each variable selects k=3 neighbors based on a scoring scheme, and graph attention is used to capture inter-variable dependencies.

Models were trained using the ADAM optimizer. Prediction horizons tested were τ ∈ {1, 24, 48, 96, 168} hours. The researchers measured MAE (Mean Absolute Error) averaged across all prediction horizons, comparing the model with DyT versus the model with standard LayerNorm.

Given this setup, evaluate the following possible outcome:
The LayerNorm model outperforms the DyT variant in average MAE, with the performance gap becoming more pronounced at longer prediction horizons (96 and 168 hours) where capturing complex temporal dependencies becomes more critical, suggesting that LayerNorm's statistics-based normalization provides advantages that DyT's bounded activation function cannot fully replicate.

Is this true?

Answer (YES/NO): NO